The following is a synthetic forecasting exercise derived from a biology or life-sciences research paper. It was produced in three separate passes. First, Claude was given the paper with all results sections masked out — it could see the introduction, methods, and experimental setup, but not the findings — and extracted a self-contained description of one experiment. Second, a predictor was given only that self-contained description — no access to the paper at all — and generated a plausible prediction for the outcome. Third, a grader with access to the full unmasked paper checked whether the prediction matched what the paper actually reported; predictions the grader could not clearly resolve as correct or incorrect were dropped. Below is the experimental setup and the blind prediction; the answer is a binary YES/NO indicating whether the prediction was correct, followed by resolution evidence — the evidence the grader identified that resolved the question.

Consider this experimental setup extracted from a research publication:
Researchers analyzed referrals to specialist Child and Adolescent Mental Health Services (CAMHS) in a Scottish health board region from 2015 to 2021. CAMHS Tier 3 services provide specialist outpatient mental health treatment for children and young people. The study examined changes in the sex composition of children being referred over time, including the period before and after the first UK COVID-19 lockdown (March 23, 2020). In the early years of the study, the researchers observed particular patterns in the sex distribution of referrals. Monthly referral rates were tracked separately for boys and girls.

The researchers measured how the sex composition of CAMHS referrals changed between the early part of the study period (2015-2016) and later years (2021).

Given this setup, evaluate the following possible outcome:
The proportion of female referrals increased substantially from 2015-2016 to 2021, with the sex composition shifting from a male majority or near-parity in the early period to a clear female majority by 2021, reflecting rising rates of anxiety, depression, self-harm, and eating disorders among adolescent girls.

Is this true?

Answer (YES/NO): NO